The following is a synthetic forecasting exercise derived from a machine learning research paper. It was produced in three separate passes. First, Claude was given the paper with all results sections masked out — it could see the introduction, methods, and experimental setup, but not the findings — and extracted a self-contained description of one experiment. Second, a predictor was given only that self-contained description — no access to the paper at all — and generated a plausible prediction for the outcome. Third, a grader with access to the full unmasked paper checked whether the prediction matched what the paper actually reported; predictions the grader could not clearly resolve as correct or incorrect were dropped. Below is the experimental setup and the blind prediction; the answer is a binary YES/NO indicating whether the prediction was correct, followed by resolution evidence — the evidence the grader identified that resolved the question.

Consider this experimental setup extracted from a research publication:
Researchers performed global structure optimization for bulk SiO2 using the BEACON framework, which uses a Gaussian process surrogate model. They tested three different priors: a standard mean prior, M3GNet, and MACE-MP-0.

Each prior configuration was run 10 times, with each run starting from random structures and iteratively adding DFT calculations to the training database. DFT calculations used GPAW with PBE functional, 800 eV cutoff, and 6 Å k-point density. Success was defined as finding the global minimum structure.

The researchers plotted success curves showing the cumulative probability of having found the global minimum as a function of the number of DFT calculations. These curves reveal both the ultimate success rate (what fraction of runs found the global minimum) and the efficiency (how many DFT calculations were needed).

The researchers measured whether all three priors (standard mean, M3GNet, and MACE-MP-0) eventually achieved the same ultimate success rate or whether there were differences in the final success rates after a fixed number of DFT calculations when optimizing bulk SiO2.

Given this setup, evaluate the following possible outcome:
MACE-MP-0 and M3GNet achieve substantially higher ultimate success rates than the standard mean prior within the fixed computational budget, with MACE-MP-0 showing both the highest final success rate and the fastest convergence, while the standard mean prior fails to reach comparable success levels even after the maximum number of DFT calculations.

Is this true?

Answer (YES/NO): NO